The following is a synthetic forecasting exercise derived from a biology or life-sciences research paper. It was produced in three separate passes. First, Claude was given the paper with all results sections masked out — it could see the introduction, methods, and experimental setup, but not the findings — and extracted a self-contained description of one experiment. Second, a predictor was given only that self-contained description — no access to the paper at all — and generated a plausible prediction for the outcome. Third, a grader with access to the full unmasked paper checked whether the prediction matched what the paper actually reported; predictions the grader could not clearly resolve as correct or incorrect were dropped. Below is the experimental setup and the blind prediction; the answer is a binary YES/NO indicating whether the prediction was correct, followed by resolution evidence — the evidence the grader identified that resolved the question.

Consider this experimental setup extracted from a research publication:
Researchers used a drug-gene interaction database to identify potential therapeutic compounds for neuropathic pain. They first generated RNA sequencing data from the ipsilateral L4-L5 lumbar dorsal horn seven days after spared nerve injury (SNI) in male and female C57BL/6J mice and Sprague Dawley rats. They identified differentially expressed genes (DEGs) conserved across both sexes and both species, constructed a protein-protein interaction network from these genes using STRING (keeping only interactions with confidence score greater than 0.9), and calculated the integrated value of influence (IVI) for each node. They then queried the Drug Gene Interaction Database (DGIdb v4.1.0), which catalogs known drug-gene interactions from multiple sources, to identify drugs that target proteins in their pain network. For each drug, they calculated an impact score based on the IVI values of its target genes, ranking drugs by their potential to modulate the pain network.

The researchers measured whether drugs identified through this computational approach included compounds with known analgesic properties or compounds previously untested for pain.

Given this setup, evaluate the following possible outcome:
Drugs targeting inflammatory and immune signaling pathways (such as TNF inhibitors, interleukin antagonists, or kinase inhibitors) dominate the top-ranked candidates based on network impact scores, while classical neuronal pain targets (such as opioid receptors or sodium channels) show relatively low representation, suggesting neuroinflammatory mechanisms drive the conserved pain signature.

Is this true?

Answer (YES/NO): YES